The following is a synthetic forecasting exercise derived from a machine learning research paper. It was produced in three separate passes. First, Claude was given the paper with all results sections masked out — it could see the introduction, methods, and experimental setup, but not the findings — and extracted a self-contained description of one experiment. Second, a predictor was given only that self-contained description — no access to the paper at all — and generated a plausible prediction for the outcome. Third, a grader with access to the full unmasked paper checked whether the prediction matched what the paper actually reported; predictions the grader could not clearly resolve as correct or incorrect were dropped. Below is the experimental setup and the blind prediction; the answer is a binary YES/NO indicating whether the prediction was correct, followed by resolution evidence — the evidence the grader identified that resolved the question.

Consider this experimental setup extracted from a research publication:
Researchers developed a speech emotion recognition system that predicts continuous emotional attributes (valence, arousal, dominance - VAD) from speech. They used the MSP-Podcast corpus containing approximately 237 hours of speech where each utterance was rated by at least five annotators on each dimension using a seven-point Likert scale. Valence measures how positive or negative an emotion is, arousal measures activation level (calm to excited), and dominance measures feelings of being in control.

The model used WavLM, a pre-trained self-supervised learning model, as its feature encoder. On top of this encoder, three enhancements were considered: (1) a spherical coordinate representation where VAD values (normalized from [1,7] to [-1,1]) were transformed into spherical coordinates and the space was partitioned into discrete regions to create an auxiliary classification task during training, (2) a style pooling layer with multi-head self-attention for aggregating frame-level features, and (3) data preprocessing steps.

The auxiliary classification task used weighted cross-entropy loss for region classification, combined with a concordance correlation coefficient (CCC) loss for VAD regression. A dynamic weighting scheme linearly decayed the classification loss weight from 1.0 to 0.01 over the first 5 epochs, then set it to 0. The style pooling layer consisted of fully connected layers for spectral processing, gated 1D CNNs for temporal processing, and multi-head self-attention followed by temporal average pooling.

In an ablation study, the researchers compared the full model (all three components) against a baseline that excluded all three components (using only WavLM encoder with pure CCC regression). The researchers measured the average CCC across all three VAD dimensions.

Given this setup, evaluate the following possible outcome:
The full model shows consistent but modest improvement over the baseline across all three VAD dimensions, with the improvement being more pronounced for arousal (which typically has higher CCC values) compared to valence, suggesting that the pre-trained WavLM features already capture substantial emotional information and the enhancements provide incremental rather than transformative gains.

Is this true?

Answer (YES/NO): NO